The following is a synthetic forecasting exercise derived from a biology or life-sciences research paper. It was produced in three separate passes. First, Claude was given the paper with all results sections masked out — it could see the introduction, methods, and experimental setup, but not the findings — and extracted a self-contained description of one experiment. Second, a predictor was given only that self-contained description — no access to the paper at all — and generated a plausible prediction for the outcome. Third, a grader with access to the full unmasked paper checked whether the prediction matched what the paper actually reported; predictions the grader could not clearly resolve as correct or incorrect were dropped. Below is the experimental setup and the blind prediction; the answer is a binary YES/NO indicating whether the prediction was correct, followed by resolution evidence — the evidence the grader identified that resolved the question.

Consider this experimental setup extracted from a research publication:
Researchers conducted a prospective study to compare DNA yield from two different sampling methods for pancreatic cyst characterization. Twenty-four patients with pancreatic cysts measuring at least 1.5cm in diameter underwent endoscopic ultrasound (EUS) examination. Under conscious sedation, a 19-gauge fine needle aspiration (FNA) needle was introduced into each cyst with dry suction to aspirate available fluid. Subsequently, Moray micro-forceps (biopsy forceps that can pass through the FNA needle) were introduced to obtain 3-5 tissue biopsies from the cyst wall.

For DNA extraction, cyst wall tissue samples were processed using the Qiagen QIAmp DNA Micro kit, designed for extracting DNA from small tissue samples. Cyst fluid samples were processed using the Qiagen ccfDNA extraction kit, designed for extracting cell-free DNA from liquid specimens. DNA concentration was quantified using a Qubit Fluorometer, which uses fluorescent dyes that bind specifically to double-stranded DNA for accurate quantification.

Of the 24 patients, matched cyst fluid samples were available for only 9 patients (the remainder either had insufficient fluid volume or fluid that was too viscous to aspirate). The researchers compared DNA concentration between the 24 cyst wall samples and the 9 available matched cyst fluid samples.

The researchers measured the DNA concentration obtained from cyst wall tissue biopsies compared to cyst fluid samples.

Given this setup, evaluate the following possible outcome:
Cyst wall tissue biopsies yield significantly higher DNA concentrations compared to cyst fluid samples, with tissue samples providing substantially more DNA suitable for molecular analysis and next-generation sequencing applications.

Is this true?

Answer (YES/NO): YES